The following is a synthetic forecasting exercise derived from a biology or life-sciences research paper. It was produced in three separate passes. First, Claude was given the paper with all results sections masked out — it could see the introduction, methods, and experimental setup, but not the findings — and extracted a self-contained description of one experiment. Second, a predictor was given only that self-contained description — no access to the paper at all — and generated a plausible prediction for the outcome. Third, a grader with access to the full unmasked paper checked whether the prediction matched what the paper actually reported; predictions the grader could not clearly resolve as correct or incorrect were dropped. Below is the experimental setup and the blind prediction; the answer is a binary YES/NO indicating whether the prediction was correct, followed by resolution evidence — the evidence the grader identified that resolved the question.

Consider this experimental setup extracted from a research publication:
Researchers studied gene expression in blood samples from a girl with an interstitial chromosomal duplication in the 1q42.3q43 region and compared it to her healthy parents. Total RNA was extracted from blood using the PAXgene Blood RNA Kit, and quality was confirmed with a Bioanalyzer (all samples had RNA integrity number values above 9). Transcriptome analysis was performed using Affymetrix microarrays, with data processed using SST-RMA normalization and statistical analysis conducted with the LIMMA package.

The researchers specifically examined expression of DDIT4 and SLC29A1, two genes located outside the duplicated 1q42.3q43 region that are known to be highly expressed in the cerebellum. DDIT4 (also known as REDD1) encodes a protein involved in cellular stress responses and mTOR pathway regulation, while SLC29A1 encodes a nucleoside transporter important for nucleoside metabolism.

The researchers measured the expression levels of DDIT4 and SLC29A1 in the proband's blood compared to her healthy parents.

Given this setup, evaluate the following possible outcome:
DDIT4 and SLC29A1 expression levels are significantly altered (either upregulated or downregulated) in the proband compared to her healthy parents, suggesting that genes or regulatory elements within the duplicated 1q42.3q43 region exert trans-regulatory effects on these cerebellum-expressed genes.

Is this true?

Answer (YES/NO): YES